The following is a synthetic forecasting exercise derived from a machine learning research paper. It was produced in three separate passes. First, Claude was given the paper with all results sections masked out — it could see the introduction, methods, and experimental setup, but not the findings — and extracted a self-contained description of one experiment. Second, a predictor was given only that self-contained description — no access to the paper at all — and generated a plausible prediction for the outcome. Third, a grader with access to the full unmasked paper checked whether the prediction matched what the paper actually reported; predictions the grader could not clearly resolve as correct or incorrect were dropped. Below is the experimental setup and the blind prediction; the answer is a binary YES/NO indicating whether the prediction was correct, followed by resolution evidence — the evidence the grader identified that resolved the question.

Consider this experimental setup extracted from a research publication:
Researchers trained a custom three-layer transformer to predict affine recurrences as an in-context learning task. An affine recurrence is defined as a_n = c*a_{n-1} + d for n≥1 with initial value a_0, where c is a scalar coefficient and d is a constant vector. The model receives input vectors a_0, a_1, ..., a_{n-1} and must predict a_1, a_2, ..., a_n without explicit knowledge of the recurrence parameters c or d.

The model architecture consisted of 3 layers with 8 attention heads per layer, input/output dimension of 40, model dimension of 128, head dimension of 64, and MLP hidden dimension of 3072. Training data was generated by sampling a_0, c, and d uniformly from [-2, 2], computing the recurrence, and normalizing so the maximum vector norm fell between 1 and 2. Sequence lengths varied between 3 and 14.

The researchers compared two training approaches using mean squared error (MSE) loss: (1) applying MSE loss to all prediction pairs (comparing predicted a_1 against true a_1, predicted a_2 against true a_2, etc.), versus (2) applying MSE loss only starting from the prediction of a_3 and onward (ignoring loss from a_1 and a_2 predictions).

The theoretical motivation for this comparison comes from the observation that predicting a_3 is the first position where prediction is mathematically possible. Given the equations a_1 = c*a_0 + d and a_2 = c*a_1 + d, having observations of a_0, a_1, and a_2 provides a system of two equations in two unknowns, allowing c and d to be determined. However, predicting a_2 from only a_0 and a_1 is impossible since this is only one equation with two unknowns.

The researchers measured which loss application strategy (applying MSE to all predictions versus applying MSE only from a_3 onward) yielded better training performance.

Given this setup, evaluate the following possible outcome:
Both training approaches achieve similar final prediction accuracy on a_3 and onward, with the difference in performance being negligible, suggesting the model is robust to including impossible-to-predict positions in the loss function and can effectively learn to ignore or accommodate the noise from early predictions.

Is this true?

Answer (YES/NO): NO